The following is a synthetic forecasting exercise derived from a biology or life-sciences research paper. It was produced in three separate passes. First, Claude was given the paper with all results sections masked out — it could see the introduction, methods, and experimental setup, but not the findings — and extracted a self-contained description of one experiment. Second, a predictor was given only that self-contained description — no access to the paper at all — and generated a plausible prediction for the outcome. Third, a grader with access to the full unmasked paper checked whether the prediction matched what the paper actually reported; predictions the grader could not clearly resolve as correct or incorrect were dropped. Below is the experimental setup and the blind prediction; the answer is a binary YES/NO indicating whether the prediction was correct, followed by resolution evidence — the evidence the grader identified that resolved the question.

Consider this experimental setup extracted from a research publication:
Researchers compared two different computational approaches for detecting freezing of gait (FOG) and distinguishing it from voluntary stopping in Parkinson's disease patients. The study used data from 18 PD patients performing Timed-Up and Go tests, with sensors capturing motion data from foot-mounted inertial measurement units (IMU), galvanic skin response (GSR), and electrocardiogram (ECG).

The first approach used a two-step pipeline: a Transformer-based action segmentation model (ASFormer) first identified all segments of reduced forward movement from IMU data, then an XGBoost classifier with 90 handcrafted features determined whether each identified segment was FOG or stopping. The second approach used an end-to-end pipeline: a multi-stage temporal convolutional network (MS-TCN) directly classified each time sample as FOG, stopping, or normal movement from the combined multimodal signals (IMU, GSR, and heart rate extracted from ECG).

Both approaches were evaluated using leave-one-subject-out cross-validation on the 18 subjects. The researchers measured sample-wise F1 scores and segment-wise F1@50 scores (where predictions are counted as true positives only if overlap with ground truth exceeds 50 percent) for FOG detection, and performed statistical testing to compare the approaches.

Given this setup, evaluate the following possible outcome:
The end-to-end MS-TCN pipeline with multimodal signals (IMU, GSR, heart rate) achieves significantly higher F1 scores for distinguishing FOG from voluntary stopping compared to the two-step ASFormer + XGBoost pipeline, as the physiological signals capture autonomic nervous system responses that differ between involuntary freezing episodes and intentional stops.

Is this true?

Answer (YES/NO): NO